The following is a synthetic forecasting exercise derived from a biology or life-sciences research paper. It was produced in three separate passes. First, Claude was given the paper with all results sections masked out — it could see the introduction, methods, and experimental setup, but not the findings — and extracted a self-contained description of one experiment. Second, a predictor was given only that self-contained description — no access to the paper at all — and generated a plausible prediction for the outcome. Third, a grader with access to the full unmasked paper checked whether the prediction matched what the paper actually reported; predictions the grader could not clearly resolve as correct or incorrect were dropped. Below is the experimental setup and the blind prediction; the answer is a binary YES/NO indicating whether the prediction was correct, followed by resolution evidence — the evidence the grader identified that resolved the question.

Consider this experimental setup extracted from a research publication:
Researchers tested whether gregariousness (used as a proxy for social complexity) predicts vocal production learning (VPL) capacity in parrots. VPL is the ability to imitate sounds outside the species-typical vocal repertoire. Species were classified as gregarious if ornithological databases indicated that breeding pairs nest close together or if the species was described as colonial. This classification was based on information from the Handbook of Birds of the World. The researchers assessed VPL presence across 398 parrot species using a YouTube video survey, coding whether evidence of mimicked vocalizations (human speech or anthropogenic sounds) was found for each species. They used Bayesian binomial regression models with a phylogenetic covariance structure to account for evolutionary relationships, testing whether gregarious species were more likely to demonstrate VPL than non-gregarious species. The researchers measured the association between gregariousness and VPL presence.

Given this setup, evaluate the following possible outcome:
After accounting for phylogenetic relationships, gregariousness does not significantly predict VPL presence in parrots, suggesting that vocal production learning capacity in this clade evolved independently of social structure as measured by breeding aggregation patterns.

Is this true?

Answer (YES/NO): NO